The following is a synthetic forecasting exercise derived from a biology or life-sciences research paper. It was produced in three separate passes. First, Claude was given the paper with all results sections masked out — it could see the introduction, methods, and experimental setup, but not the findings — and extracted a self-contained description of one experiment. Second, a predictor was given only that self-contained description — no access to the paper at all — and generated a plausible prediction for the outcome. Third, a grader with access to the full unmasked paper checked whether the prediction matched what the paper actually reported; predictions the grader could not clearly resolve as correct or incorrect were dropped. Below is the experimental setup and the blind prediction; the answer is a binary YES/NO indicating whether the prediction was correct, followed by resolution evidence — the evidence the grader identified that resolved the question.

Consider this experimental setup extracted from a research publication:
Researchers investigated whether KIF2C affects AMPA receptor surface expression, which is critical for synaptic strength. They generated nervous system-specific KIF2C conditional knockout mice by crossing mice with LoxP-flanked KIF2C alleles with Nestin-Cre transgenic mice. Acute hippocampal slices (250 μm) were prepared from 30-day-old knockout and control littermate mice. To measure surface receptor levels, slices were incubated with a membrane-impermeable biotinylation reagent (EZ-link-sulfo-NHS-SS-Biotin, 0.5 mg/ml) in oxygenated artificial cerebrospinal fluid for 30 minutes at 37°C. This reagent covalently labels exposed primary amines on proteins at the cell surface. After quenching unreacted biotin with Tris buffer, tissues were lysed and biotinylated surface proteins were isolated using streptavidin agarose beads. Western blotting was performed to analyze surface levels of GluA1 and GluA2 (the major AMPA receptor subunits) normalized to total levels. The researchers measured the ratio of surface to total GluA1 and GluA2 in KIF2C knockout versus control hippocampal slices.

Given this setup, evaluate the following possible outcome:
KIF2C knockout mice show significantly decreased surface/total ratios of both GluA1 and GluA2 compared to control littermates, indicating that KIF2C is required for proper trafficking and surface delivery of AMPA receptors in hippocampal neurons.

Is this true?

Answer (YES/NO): NO